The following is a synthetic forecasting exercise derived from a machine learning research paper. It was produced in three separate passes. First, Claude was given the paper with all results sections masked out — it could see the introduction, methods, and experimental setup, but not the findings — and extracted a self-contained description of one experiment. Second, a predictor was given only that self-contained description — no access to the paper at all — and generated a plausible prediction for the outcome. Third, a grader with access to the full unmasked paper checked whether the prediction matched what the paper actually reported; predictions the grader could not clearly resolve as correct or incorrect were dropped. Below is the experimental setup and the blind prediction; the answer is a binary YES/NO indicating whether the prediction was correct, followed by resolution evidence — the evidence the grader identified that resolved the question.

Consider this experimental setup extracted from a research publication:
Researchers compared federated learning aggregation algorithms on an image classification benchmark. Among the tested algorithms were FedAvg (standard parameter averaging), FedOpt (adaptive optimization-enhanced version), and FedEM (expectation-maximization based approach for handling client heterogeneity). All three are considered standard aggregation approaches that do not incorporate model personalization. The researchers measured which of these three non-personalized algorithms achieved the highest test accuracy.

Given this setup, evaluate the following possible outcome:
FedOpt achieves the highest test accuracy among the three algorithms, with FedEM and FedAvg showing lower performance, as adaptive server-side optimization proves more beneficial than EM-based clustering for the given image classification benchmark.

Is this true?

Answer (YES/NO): NO